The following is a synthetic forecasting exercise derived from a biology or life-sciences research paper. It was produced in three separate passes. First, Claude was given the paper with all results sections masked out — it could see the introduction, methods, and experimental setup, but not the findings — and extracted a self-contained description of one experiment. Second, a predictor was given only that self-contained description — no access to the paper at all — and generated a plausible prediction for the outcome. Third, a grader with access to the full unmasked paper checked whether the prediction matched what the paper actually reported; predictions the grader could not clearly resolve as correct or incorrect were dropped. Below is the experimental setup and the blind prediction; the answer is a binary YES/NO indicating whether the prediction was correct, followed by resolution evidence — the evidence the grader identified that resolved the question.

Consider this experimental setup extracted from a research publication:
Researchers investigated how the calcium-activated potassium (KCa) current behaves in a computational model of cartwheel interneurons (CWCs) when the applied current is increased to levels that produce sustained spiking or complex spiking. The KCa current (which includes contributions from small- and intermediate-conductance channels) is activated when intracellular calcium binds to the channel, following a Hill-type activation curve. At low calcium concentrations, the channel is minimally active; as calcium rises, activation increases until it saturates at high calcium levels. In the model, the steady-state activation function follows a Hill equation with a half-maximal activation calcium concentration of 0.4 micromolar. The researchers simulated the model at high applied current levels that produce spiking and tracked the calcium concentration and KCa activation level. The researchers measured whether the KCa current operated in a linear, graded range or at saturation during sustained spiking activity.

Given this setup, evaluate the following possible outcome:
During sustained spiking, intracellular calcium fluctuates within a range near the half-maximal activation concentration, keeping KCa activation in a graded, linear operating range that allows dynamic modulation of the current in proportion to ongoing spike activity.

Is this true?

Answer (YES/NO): NO